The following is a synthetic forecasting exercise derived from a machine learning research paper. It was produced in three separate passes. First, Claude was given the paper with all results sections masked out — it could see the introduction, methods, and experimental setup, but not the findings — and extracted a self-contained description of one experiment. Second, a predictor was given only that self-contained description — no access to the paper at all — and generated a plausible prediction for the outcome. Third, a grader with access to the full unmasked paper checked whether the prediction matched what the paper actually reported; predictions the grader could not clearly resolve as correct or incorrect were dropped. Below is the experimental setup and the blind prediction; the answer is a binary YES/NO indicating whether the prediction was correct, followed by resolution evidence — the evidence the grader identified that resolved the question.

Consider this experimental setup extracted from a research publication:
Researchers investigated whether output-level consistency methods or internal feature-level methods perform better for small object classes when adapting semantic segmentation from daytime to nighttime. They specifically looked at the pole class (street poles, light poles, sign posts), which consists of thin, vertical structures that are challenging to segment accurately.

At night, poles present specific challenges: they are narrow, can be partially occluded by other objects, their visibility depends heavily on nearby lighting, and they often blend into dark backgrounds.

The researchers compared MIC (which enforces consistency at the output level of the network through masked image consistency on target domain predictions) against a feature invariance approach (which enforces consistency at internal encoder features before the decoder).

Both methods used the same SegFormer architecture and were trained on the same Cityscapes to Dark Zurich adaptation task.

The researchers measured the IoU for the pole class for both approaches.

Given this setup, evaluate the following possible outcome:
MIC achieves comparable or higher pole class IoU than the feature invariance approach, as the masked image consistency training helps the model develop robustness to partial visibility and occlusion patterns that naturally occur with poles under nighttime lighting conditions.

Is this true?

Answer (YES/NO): YES